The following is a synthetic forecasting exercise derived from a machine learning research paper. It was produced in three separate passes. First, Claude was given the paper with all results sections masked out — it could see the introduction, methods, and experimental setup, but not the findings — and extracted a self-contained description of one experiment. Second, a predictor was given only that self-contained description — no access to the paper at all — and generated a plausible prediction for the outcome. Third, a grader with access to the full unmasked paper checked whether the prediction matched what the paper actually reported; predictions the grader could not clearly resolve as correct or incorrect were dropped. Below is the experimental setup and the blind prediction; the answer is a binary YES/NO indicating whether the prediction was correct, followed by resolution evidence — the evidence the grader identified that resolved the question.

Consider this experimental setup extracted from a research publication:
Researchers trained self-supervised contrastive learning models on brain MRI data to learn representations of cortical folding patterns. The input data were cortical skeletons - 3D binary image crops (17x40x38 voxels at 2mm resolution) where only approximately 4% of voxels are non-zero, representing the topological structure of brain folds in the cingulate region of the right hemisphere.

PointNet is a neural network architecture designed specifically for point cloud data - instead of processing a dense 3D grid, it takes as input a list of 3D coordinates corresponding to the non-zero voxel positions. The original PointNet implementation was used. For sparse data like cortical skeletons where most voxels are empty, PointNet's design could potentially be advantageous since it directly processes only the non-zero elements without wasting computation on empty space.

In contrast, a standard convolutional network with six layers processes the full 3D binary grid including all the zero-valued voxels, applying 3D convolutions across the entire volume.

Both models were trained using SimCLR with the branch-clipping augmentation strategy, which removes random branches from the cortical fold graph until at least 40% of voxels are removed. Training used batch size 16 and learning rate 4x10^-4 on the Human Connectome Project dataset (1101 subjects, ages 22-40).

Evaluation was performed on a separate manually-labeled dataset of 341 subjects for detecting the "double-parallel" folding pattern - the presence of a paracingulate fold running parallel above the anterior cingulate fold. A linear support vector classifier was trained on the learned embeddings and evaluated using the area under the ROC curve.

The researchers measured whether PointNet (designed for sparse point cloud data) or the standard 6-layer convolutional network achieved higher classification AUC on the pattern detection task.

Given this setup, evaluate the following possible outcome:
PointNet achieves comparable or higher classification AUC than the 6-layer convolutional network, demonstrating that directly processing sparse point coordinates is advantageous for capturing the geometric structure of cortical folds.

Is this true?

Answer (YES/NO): NO